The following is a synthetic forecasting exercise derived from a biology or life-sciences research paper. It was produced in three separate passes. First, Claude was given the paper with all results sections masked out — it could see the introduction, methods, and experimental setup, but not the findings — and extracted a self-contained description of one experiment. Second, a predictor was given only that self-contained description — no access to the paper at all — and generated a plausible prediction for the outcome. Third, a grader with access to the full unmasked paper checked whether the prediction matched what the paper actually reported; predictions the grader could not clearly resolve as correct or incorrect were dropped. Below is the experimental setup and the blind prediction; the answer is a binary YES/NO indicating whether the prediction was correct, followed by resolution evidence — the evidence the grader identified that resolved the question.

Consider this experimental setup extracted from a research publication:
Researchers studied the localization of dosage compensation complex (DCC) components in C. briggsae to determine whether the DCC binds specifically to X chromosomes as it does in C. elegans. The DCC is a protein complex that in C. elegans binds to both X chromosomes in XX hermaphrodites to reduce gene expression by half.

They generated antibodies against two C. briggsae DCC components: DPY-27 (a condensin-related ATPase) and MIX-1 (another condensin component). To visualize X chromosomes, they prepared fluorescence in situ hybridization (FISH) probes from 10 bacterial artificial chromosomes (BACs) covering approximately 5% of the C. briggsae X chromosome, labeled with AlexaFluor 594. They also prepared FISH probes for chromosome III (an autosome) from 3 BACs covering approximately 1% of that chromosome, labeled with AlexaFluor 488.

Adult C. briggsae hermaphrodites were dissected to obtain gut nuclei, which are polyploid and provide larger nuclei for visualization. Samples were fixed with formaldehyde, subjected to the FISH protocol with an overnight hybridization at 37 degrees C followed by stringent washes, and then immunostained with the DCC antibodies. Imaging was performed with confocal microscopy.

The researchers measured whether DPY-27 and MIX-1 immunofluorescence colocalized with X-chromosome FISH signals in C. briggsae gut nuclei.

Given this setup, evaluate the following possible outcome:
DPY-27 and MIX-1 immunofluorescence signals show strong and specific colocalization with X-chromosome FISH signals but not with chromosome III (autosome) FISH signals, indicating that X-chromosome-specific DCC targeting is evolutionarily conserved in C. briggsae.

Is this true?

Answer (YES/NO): YES